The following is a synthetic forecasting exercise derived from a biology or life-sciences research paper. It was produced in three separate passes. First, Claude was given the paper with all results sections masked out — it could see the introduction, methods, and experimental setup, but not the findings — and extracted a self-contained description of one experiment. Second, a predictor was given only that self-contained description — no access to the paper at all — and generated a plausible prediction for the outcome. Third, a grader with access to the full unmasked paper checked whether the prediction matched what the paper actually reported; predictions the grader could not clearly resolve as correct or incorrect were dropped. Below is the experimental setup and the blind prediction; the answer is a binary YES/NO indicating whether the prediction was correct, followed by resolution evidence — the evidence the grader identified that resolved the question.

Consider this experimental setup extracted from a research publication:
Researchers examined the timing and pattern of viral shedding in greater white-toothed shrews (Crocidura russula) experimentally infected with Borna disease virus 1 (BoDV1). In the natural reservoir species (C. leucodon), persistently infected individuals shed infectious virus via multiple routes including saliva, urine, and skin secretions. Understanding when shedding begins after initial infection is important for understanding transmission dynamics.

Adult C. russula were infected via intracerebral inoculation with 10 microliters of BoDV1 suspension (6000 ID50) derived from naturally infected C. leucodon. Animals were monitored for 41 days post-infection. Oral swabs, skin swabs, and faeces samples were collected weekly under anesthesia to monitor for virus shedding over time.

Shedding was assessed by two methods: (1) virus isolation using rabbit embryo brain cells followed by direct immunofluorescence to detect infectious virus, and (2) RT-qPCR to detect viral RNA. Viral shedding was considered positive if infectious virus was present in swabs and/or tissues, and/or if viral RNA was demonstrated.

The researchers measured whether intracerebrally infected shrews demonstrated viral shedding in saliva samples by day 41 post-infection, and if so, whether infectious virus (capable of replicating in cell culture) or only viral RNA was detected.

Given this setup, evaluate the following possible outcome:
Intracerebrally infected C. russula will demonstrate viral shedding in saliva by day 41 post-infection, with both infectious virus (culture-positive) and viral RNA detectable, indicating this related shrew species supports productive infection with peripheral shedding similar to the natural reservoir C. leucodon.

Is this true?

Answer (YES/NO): NO